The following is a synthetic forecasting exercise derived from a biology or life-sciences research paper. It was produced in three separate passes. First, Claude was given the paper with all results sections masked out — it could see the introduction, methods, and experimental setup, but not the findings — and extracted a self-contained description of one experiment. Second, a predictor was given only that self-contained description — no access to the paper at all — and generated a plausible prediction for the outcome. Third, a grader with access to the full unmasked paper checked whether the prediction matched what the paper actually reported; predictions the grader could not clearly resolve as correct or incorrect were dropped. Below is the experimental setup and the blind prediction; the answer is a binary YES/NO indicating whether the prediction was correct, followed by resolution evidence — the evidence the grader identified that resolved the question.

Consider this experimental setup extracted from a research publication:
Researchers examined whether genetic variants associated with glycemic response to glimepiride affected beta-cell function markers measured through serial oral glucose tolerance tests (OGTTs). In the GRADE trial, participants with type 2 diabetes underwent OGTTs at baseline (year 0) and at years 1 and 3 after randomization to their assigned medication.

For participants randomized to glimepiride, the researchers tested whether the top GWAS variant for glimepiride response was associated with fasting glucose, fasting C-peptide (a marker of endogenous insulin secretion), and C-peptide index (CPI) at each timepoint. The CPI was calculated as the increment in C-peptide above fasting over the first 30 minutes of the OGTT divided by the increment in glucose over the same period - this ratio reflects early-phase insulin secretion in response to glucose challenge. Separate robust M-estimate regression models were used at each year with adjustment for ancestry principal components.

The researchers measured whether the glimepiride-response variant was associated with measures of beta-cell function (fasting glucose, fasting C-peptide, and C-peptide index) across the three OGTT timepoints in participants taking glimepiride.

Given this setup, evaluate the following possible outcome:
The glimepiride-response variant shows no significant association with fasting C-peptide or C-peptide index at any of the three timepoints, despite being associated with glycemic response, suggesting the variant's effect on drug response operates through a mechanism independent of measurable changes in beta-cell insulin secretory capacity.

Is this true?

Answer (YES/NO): NO